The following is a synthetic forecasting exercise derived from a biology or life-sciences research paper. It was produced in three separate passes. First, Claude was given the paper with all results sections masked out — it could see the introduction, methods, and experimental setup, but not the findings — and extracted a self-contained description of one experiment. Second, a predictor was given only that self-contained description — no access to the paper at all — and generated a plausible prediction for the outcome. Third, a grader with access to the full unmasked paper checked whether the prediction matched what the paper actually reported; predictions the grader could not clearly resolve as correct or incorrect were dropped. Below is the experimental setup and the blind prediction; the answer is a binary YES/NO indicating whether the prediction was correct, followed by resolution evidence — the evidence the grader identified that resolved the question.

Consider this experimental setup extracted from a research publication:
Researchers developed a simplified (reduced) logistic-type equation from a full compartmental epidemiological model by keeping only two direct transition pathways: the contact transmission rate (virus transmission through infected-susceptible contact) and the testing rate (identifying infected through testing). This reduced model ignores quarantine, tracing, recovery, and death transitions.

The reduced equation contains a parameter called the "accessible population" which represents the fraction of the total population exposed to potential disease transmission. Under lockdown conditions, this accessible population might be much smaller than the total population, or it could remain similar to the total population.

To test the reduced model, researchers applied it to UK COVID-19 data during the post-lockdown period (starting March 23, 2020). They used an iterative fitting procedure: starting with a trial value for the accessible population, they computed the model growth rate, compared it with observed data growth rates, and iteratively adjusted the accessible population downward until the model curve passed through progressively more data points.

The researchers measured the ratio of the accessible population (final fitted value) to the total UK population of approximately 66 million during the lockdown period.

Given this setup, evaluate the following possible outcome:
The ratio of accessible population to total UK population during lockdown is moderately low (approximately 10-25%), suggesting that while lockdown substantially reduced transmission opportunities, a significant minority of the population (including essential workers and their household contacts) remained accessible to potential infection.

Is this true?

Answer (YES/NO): NO